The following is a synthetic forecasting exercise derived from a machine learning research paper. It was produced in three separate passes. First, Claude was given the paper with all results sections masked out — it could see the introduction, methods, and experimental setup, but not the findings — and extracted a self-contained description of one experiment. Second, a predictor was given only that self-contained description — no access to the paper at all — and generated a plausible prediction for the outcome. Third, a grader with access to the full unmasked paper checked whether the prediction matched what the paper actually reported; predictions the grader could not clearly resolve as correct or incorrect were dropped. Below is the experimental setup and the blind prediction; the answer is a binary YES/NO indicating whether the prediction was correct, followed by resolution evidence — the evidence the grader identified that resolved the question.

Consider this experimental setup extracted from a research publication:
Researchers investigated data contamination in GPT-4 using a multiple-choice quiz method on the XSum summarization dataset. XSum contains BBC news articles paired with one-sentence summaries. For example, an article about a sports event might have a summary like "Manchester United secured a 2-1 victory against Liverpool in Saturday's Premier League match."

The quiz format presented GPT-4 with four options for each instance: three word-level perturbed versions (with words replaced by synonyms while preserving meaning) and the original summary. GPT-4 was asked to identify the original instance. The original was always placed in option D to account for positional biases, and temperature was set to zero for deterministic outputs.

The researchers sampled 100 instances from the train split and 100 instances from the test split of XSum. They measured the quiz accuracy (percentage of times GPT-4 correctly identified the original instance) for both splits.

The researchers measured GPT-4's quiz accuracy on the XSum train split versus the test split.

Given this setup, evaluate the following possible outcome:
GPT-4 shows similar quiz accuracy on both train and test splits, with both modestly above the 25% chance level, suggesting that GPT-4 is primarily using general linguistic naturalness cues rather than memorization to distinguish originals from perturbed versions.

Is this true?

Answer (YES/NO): NO